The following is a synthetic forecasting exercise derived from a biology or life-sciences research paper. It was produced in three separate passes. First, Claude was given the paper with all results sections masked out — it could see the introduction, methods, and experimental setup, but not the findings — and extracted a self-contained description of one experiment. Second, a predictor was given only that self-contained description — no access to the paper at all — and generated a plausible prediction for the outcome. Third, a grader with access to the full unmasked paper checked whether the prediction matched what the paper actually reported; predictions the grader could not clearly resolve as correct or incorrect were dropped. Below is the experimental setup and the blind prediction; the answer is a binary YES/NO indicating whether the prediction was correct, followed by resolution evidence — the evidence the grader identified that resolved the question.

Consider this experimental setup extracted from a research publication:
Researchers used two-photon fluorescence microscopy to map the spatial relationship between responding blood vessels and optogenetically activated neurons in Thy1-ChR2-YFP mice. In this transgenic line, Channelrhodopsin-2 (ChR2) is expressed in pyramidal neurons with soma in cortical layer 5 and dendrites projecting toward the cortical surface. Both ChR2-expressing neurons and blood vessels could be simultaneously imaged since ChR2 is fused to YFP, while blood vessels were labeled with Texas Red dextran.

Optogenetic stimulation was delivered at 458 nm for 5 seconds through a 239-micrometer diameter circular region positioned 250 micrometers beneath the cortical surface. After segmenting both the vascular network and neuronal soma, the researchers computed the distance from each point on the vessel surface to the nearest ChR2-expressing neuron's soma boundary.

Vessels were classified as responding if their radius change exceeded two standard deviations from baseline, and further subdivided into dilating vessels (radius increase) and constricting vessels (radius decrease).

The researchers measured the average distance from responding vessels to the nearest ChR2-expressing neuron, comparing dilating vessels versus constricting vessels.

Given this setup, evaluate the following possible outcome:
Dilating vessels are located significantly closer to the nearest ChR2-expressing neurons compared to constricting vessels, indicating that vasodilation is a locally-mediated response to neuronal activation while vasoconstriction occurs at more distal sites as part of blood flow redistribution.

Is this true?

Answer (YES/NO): YES